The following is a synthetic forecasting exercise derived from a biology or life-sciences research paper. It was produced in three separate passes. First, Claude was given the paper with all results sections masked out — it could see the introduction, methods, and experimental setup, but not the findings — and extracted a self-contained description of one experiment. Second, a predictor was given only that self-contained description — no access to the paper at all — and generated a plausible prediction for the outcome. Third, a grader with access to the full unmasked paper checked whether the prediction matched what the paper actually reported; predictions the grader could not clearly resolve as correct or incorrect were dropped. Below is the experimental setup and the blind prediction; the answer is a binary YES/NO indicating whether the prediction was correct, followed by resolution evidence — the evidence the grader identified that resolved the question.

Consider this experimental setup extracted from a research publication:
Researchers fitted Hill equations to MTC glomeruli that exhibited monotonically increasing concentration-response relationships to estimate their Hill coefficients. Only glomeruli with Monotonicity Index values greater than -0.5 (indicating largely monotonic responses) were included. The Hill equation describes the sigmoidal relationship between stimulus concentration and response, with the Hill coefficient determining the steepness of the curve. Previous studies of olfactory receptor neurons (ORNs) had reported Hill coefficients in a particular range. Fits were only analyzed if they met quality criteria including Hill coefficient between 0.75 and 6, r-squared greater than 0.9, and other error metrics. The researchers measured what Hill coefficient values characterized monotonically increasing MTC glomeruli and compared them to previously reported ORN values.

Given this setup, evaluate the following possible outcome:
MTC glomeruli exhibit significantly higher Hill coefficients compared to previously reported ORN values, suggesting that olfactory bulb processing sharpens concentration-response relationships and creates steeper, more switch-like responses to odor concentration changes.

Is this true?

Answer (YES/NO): NO